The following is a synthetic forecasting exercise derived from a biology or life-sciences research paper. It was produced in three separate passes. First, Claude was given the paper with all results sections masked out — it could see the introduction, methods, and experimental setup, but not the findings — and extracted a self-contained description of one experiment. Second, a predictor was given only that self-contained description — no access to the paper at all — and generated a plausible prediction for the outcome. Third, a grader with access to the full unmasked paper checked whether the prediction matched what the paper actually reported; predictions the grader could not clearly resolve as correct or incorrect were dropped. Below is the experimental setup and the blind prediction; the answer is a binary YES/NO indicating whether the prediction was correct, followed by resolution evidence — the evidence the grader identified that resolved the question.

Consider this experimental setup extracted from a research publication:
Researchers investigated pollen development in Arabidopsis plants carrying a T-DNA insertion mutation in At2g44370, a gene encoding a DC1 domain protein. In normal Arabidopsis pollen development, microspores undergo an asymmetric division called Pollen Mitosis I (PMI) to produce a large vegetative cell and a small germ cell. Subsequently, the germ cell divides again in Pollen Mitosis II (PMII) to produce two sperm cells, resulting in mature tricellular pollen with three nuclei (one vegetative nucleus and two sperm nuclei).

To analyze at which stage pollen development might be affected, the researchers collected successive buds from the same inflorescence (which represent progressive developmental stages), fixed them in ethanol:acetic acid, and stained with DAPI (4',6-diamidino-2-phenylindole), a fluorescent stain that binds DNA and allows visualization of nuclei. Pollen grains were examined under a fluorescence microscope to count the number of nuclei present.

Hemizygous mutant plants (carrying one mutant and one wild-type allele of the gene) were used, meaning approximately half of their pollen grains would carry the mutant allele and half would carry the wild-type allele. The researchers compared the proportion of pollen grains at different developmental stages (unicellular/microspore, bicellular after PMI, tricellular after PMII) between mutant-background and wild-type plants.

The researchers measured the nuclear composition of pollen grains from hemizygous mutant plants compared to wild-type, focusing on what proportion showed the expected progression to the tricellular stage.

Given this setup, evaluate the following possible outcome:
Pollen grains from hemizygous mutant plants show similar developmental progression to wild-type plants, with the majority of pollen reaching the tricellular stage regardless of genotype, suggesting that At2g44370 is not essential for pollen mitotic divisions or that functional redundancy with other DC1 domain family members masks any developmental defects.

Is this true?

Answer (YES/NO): NO